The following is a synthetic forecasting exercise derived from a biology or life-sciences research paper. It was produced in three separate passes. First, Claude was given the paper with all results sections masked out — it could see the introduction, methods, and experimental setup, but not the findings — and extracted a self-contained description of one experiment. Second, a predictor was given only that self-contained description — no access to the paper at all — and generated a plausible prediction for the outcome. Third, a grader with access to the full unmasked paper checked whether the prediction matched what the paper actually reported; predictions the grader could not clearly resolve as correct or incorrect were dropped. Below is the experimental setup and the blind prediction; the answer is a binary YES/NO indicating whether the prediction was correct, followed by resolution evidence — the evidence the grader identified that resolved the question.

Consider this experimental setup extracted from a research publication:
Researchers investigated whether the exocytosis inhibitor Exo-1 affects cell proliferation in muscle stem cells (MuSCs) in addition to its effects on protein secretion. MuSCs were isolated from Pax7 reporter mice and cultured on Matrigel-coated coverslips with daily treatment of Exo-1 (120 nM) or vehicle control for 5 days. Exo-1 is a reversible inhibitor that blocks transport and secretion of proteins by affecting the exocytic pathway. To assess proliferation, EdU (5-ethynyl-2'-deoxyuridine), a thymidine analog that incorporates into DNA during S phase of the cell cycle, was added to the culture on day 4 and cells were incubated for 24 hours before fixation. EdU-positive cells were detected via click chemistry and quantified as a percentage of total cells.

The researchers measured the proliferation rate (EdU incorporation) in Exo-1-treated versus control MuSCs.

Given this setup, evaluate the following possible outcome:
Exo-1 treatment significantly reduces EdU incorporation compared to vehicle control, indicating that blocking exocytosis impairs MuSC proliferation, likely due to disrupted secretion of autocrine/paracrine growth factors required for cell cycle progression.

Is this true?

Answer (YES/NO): NO